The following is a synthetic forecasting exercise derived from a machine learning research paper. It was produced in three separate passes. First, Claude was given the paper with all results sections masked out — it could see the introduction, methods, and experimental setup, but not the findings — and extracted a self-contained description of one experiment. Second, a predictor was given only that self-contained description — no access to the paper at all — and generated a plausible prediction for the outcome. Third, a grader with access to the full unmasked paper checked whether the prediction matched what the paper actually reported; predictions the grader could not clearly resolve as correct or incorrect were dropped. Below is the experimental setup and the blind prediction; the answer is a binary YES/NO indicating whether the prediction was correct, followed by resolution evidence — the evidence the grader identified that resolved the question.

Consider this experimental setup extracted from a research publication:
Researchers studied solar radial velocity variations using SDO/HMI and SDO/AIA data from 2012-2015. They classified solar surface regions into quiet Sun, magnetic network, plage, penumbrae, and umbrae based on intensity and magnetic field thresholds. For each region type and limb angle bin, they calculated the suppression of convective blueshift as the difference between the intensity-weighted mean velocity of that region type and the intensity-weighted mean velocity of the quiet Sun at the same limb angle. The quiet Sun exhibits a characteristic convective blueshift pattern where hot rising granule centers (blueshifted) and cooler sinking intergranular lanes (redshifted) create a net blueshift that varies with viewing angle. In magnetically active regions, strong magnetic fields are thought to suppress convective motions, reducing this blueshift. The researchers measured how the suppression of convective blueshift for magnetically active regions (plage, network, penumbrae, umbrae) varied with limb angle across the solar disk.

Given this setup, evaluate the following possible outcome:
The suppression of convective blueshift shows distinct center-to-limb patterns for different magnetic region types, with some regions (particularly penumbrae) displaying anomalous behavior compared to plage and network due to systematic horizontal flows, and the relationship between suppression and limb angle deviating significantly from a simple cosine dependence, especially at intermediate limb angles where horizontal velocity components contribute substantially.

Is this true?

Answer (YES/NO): YES